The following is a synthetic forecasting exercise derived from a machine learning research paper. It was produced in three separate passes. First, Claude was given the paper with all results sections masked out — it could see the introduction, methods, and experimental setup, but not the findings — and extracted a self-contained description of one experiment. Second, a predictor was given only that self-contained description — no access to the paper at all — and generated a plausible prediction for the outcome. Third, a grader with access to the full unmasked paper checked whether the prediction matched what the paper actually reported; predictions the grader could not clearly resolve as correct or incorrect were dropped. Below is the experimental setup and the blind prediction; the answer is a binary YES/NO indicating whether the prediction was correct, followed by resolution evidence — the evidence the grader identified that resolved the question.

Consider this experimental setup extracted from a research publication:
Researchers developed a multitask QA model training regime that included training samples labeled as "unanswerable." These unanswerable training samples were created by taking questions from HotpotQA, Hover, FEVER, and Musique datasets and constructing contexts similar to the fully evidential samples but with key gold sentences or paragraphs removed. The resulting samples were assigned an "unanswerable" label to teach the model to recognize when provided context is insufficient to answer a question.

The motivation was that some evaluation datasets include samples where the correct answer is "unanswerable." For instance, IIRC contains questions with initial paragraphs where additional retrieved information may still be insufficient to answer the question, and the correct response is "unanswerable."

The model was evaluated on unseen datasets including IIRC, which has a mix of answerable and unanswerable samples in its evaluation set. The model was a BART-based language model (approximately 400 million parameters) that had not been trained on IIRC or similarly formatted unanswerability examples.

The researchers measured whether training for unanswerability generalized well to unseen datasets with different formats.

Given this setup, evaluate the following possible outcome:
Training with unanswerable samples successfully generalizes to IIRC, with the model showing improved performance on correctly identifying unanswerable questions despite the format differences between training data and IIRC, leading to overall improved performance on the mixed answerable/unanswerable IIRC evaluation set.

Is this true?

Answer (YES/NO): NO